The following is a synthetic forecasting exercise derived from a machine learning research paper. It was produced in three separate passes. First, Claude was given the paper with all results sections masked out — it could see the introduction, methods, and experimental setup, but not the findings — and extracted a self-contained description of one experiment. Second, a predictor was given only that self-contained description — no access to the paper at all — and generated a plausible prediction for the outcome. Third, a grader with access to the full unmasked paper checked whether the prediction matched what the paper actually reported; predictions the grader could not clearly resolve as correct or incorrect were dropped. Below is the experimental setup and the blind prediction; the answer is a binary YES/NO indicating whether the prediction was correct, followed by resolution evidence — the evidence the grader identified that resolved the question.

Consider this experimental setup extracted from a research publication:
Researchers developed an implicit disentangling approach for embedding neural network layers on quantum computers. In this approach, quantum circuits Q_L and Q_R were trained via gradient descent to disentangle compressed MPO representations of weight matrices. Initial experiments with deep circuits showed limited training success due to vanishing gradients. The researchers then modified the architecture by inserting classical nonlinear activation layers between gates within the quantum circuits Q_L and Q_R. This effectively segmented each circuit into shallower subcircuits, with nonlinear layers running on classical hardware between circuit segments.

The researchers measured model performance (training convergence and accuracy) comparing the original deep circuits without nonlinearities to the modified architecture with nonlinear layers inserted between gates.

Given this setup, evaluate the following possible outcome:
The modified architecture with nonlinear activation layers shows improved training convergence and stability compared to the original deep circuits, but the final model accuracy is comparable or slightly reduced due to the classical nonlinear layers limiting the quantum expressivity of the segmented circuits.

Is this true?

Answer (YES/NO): NO